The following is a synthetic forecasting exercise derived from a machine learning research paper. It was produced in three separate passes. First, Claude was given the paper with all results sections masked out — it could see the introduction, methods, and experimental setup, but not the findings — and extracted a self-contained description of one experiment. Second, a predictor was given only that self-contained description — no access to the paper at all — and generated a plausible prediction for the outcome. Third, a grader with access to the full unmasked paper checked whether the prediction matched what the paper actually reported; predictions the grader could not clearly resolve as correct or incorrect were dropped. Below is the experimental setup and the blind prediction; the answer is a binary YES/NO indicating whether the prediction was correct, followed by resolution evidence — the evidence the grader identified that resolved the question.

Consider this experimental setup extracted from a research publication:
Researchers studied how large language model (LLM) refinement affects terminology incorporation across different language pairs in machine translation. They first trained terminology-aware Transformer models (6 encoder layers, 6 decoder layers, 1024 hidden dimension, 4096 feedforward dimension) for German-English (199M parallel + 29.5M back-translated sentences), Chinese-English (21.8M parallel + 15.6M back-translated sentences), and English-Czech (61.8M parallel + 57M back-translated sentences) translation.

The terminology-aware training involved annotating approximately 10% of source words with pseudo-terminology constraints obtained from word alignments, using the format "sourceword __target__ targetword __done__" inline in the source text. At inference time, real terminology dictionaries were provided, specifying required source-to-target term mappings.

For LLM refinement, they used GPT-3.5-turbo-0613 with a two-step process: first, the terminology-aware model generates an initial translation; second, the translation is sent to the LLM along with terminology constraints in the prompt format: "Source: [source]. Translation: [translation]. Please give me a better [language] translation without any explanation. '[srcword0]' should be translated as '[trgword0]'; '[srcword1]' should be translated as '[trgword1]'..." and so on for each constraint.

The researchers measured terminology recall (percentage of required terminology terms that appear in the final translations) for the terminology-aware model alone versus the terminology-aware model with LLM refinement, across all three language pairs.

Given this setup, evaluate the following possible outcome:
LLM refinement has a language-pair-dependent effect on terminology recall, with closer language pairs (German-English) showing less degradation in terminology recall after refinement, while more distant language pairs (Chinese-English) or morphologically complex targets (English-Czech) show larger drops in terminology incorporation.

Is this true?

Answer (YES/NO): NO